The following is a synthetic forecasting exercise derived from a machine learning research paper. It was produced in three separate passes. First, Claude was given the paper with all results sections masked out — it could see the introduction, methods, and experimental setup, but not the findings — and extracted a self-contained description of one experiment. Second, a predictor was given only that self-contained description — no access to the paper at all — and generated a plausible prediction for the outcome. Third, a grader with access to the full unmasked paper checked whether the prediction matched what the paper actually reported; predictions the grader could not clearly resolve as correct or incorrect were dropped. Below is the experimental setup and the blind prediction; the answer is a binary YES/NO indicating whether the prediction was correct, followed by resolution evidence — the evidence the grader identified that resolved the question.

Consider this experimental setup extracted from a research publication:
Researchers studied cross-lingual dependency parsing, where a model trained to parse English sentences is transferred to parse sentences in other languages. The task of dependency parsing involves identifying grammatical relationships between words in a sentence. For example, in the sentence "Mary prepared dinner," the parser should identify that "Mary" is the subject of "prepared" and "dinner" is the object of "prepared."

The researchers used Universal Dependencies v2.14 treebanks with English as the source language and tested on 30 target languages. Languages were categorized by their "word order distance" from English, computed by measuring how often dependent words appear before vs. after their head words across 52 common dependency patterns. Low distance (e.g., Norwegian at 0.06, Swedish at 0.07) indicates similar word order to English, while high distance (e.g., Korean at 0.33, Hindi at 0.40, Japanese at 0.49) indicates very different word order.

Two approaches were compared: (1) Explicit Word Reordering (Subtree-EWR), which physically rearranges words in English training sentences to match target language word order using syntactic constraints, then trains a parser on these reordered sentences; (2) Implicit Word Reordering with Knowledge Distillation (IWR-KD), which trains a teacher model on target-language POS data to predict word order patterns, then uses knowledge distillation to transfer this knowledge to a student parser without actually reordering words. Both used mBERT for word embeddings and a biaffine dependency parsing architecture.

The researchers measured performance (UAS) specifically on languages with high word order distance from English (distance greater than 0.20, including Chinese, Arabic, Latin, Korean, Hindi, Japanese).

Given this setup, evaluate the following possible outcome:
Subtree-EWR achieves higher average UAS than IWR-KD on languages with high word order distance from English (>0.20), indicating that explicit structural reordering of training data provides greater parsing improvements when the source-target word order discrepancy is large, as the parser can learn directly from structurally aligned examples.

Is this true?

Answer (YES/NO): YES